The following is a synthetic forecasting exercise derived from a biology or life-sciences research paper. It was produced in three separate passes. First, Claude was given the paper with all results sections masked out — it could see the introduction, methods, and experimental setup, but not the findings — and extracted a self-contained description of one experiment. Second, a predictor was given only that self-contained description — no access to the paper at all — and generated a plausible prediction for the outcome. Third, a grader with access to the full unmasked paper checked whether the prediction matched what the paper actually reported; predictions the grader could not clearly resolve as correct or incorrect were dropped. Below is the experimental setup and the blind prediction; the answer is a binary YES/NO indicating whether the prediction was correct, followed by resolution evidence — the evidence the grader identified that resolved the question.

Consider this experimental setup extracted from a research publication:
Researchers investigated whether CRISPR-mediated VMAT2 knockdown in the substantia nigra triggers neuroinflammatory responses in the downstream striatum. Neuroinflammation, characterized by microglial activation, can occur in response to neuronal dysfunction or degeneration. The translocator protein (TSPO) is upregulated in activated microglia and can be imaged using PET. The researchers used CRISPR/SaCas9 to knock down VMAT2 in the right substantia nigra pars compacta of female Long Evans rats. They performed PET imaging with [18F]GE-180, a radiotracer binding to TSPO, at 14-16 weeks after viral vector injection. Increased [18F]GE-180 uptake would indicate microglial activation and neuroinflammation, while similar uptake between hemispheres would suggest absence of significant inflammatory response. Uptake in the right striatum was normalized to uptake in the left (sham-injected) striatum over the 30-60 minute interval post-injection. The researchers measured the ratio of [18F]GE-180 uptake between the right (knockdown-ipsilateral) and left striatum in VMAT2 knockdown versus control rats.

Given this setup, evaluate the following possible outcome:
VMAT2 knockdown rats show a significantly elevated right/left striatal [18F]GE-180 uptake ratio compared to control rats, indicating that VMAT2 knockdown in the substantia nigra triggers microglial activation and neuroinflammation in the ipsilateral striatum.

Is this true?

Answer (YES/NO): NO